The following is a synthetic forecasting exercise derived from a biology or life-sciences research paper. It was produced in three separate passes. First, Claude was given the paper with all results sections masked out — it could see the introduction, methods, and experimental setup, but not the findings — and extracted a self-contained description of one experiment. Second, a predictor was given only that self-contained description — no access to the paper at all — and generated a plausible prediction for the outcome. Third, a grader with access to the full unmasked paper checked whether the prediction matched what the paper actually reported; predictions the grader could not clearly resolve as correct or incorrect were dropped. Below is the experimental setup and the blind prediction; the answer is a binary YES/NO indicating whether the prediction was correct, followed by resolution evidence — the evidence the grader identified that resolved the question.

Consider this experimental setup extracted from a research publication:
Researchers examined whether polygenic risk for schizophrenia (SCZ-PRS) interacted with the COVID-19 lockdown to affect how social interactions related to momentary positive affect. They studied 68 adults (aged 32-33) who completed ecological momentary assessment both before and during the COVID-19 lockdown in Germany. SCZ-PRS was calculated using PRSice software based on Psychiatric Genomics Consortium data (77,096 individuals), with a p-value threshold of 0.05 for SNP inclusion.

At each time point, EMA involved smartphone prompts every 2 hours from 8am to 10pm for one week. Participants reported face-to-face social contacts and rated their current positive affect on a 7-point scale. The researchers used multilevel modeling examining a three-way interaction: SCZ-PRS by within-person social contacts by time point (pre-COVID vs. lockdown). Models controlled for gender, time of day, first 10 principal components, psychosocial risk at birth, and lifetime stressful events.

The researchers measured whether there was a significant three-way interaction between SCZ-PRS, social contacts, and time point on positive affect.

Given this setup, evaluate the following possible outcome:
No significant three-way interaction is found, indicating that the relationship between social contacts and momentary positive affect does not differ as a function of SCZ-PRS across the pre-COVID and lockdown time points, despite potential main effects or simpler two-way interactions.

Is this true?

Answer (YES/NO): NO